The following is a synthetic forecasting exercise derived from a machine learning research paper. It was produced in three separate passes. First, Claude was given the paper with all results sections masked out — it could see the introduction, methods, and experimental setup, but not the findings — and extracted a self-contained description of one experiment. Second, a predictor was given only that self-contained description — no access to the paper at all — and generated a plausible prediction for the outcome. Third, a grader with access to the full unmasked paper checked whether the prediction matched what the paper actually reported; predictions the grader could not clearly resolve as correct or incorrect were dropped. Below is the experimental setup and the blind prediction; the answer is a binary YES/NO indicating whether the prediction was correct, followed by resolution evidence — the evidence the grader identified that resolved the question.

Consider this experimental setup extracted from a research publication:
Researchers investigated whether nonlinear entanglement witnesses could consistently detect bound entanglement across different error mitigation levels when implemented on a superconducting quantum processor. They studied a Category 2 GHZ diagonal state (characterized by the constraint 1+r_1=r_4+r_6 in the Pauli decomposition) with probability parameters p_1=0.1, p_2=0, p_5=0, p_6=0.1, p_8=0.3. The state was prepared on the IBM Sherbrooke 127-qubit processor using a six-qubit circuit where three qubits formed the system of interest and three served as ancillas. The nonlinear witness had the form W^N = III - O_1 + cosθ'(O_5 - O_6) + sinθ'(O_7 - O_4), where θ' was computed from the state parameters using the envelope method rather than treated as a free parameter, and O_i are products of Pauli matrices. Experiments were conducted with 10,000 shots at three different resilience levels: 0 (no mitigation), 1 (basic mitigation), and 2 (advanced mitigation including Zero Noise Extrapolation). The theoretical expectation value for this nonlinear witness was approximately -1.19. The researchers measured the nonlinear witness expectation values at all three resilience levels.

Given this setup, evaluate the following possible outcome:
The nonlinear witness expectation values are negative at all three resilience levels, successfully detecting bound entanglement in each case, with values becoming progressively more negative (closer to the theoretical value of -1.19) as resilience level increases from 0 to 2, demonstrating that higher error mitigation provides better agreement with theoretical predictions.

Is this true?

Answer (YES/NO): YES